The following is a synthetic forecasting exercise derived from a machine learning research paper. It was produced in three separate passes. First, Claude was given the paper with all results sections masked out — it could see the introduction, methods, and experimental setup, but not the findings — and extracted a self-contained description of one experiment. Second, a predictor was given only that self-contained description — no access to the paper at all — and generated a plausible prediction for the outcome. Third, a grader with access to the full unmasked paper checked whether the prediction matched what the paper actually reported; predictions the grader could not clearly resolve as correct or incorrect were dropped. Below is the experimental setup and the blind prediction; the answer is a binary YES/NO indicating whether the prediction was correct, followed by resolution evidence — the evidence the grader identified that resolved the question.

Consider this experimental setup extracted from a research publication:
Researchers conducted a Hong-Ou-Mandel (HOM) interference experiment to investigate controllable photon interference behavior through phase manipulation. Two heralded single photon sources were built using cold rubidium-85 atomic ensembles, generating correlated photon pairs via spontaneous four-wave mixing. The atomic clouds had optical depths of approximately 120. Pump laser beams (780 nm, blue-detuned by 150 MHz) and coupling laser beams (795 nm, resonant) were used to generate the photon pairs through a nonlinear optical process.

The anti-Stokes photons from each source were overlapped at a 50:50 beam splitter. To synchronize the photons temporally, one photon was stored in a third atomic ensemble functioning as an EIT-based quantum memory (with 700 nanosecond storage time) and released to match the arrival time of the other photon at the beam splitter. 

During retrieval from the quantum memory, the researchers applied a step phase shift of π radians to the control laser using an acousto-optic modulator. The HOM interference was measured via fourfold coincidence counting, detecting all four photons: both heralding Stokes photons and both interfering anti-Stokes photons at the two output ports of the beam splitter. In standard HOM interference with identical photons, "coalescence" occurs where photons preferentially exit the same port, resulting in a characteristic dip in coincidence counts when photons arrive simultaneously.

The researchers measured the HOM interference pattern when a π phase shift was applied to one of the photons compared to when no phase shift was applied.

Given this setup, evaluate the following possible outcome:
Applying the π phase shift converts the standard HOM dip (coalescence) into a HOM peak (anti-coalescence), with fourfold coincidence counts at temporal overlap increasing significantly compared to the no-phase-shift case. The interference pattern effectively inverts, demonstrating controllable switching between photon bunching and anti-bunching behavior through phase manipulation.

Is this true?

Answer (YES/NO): YES